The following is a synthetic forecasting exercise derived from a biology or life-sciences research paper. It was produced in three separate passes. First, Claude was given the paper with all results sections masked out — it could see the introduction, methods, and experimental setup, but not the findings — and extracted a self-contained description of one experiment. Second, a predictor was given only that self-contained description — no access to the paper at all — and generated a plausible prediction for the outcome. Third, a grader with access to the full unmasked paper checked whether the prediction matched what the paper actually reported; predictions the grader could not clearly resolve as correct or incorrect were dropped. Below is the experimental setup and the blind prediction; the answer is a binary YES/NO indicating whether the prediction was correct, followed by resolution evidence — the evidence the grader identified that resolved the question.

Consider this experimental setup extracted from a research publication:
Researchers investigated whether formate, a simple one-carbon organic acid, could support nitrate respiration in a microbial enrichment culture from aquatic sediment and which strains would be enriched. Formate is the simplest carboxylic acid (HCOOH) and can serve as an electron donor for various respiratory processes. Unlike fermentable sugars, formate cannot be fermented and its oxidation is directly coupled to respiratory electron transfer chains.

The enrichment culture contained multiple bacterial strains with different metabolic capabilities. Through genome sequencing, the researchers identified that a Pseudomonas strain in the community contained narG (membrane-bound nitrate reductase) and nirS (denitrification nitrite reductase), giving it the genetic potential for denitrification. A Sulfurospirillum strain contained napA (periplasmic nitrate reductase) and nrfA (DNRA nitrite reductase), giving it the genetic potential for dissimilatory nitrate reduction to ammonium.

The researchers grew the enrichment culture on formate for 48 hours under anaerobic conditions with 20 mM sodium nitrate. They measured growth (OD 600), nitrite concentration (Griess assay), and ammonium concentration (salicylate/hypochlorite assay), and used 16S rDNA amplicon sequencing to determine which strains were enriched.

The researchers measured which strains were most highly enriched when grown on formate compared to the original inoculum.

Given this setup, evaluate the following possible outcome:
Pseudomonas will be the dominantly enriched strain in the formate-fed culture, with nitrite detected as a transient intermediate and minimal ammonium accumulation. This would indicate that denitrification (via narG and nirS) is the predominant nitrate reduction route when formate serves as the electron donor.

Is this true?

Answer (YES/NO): NO